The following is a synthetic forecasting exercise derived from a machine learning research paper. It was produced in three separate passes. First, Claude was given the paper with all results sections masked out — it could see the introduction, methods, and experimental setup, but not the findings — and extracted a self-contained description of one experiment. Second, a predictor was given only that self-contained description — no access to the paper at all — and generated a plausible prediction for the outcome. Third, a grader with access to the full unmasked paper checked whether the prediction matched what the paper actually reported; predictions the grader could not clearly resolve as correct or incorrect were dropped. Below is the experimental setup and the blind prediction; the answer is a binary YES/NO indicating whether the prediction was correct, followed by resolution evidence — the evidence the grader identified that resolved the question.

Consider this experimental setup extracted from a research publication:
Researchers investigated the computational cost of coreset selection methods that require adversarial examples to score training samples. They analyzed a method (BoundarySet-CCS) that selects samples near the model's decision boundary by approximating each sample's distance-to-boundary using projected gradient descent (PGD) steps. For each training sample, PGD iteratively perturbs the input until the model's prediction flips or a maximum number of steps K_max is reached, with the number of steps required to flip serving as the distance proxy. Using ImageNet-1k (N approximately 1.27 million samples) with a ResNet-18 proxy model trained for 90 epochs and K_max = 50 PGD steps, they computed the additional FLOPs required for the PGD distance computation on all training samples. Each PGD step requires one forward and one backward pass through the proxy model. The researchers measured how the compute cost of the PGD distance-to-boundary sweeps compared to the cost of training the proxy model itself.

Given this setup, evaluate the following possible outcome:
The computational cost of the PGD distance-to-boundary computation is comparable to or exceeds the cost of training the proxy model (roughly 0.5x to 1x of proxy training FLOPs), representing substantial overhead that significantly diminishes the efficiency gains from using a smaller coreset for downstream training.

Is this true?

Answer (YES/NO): YES